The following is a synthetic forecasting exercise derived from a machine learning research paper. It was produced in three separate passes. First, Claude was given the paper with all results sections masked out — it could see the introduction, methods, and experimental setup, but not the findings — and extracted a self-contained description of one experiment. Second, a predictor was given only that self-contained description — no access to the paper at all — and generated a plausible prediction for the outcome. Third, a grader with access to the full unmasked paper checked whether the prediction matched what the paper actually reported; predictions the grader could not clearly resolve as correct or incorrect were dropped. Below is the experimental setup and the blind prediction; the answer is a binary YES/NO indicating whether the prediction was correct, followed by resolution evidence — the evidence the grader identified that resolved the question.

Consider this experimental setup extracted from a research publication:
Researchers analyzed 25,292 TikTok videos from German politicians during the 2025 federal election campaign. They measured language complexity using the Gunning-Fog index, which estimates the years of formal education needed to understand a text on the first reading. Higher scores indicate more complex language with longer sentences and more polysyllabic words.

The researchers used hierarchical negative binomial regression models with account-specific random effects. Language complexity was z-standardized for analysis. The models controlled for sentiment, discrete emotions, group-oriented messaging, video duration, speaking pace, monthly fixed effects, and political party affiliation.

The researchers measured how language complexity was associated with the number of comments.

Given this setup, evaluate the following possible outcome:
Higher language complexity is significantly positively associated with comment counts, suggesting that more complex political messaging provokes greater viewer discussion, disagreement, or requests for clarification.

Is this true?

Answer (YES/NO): YES